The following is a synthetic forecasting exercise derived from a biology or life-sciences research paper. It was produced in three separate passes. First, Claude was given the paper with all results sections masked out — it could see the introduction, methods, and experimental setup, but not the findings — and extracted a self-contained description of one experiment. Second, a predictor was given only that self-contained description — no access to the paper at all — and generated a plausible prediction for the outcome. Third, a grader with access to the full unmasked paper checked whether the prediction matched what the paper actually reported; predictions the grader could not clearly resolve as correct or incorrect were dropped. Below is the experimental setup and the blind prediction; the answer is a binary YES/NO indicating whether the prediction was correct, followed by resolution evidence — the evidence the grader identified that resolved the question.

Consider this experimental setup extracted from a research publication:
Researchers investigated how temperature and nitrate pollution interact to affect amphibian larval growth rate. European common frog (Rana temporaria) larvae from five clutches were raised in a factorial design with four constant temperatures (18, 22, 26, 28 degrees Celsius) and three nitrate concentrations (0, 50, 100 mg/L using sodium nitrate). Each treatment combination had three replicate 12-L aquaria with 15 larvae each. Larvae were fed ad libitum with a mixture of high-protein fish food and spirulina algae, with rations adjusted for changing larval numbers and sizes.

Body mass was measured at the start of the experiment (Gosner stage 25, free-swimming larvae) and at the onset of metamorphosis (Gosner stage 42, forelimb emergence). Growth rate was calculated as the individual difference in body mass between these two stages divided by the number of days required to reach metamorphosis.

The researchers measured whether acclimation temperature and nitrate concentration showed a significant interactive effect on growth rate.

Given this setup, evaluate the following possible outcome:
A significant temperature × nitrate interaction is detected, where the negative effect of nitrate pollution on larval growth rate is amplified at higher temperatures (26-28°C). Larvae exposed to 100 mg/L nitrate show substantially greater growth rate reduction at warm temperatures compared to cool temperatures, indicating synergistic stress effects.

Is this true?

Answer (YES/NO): NO